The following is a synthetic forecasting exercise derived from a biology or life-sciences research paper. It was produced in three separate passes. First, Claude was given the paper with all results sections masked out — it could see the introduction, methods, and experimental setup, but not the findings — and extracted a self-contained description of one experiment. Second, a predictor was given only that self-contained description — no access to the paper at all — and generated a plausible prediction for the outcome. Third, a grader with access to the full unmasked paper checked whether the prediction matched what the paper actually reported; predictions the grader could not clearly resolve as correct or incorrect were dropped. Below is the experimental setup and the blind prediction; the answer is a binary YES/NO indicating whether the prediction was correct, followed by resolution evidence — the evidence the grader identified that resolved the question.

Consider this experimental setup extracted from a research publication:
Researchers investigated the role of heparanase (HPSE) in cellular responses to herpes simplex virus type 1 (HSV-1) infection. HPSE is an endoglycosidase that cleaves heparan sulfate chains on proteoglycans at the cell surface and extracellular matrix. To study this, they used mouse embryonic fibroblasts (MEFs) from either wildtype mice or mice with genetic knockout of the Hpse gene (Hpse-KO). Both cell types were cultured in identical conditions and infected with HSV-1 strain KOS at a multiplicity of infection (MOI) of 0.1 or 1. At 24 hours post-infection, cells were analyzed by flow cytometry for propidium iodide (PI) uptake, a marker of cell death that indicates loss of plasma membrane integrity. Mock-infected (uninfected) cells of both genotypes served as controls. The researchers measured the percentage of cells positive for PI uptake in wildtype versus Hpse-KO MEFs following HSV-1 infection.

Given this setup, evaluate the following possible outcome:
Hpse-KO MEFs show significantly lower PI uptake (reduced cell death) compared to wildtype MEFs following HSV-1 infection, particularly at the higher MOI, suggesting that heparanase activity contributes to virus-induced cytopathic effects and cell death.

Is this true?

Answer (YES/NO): NO